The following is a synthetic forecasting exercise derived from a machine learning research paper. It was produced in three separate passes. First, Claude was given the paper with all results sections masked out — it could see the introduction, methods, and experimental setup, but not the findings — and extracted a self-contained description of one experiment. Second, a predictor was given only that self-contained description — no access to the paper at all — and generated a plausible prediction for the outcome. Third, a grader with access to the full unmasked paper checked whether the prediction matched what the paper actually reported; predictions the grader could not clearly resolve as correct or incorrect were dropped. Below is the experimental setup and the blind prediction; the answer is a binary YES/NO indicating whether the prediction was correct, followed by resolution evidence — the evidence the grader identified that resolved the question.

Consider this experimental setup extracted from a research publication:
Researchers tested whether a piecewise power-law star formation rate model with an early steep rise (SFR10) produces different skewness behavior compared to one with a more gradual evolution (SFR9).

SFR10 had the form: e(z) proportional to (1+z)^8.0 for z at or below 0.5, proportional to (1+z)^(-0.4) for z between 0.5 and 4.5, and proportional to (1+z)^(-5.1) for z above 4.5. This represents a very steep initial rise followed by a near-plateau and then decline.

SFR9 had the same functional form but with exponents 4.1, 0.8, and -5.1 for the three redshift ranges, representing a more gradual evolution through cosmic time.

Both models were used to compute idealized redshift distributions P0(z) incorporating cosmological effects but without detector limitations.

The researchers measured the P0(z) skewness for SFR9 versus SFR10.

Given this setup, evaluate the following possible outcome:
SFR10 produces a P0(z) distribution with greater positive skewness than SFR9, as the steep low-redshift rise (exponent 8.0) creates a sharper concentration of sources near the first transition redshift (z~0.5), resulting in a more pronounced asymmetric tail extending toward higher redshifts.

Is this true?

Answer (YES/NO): YES